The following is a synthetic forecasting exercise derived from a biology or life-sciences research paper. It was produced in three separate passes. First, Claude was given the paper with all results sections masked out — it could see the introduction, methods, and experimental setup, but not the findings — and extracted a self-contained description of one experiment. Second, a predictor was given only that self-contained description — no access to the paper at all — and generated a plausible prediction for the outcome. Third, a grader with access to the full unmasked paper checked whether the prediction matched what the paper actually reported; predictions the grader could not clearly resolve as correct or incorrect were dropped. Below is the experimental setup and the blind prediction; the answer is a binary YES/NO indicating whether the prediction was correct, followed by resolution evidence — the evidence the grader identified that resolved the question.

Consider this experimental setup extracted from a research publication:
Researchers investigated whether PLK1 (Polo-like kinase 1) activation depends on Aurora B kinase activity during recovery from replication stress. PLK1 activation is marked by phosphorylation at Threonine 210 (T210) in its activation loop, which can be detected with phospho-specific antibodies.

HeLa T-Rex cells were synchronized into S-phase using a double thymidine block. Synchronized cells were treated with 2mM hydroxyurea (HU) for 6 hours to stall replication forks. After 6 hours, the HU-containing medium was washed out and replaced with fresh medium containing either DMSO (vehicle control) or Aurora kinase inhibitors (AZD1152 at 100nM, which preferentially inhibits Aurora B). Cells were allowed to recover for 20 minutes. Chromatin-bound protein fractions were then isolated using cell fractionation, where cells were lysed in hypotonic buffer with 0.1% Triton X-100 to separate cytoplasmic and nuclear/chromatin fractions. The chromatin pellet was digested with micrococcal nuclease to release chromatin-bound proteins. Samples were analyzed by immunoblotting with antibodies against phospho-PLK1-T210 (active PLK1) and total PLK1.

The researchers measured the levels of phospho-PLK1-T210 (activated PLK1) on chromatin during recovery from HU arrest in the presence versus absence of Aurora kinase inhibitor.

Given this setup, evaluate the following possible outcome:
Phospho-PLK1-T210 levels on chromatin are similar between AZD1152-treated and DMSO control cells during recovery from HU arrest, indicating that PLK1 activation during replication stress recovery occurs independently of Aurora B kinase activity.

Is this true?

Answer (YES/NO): NO